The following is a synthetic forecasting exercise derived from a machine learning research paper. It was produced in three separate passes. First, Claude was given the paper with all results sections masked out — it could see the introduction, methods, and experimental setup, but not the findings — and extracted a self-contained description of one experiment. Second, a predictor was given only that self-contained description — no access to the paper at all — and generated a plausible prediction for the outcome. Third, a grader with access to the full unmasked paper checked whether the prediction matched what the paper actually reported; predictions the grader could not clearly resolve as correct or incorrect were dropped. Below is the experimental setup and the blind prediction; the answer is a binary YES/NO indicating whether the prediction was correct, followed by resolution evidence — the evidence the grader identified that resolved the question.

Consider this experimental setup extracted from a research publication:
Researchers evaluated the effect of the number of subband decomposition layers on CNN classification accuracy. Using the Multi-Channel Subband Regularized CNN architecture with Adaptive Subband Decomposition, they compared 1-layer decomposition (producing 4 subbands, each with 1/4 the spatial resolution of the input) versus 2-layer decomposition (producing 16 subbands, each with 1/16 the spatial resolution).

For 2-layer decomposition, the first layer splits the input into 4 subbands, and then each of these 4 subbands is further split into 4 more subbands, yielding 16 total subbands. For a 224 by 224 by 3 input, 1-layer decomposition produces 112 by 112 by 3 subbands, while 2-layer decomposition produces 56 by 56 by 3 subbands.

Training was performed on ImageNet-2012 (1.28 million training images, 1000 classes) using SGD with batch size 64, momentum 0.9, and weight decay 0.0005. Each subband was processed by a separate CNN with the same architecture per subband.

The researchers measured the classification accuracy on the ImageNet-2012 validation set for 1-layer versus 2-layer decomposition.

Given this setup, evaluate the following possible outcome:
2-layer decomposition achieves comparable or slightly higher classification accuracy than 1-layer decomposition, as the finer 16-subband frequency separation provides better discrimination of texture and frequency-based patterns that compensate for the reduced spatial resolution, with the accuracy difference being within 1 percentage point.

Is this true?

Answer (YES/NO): NO